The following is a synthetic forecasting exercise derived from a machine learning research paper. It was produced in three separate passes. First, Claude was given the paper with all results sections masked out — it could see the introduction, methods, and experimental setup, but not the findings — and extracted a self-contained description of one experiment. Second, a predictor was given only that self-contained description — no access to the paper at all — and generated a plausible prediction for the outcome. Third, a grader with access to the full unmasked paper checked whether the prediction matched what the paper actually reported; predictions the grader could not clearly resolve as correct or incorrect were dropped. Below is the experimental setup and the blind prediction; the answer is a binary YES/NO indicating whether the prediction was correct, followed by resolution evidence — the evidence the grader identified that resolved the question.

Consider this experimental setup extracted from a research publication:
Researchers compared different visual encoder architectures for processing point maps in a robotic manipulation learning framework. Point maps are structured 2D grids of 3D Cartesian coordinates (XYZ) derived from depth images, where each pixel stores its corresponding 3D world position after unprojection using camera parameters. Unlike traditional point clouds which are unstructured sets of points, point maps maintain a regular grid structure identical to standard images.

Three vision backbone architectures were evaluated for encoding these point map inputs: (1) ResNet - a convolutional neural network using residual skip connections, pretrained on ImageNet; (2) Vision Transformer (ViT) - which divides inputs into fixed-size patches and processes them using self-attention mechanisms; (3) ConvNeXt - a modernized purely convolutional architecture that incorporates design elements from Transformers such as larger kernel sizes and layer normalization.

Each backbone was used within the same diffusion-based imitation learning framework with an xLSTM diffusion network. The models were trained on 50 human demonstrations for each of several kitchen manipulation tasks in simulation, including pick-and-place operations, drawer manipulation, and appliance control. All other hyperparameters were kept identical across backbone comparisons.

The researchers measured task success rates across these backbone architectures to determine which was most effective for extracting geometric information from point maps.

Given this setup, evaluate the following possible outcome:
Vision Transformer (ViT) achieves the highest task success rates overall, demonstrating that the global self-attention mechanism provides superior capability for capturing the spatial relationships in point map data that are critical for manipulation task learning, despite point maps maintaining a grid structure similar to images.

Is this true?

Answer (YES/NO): NO